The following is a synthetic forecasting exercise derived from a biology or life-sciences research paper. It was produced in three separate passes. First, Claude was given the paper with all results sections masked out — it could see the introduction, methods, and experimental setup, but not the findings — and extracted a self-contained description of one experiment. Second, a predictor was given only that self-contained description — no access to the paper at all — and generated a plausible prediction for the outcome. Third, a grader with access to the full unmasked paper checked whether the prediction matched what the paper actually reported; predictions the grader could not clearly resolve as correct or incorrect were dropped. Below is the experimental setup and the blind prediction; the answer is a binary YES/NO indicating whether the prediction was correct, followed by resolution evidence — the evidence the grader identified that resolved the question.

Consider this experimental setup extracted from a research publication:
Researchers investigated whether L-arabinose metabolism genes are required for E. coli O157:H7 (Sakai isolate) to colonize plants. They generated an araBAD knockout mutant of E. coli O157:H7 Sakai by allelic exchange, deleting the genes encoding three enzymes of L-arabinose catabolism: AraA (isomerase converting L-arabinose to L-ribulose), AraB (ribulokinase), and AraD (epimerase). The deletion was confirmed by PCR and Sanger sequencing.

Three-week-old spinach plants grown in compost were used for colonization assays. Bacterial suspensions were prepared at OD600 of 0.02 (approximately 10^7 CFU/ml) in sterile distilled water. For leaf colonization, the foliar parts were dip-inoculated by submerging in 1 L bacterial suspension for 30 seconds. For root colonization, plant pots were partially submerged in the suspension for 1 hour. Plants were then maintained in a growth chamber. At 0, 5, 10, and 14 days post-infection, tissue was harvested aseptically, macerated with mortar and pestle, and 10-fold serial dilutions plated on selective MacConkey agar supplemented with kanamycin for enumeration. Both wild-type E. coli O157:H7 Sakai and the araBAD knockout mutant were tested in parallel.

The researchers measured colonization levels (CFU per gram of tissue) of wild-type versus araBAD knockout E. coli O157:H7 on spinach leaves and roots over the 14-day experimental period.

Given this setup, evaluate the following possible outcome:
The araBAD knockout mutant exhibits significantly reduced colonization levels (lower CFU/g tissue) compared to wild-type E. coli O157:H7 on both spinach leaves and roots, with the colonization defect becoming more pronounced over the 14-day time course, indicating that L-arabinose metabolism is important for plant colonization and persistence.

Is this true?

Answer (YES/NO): NO